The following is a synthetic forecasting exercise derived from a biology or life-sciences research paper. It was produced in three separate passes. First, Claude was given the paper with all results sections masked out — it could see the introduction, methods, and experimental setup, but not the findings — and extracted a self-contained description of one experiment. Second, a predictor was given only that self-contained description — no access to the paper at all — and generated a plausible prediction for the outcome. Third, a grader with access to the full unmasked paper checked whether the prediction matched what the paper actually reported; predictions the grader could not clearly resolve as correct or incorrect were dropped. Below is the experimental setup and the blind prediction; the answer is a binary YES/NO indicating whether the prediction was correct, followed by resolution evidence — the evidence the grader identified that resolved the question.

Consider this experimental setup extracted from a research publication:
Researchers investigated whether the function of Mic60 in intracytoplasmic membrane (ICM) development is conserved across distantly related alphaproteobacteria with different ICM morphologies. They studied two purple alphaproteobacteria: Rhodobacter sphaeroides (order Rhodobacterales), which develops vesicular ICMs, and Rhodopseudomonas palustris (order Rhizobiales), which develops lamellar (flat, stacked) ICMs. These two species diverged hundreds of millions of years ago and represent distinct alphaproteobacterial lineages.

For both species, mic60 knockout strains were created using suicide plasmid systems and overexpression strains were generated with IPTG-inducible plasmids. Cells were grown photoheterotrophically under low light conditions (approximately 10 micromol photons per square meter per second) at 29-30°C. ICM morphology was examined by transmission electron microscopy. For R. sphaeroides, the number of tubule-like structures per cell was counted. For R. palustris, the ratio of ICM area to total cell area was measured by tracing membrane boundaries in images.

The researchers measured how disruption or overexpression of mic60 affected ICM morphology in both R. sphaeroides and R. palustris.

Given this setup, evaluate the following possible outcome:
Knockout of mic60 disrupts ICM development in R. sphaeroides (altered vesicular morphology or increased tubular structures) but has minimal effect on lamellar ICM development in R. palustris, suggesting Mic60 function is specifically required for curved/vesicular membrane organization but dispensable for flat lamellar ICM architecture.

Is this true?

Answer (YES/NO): NO